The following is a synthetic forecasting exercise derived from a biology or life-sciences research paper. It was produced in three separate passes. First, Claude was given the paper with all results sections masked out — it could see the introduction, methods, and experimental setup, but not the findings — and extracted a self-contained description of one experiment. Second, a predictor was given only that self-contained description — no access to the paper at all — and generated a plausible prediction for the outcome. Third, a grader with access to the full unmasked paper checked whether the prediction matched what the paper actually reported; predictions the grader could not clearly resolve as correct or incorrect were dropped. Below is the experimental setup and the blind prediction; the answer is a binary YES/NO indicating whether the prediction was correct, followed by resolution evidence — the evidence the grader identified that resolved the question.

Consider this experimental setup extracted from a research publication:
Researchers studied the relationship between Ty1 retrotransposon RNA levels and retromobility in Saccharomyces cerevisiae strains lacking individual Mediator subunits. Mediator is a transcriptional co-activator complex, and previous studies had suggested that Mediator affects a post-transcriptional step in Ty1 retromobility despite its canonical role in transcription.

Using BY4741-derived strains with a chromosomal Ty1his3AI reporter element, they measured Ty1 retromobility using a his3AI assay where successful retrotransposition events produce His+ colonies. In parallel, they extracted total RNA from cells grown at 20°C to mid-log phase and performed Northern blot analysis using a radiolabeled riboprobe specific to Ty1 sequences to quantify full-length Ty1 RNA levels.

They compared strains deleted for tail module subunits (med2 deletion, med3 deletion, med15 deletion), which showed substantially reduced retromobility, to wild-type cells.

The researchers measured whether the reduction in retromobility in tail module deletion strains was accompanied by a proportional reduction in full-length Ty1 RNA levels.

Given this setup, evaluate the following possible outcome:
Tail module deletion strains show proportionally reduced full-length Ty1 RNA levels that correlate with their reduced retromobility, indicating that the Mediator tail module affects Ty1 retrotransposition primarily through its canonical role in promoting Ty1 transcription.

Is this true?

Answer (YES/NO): NO